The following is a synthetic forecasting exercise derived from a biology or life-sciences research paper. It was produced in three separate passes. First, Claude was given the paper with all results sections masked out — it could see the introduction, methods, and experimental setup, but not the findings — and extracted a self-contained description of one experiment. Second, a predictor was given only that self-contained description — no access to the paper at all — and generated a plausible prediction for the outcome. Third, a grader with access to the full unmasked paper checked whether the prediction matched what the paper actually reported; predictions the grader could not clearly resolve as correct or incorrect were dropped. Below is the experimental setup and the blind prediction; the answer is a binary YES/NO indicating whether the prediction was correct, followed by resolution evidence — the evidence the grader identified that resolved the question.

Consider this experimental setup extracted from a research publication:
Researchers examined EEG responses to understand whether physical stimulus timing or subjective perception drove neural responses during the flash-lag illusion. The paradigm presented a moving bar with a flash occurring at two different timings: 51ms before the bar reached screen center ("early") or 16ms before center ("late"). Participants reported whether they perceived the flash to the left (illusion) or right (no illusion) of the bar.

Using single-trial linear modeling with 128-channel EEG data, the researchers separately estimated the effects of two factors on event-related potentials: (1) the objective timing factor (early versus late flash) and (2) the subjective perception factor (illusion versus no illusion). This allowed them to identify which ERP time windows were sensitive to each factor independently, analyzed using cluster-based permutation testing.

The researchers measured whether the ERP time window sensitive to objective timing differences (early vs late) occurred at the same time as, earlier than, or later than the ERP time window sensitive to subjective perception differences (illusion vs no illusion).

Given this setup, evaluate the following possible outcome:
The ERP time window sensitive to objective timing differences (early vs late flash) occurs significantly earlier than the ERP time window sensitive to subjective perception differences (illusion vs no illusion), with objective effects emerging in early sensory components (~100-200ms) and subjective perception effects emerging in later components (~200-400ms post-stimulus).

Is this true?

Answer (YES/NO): NO